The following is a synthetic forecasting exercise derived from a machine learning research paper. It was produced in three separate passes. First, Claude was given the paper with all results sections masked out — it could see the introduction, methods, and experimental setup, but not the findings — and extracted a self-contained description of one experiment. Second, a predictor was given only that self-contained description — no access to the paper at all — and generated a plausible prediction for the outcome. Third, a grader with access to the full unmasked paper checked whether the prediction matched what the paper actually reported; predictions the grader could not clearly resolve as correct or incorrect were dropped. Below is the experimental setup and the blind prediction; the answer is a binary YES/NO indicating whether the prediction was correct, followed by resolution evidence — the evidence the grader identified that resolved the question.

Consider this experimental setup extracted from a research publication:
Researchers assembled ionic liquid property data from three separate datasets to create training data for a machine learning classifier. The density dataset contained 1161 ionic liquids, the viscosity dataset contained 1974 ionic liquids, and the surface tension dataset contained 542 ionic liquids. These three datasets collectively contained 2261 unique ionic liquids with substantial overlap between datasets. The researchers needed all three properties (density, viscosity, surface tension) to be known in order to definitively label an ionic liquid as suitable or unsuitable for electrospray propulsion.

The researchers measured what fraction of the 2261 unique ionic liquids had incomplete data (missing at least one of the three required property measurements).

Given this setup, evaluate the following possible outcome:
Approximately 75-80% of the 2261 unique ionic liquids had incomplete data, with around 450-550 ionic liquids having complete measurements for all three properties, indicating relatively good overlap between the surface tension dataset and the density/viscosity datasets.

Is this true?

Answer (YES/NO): NO